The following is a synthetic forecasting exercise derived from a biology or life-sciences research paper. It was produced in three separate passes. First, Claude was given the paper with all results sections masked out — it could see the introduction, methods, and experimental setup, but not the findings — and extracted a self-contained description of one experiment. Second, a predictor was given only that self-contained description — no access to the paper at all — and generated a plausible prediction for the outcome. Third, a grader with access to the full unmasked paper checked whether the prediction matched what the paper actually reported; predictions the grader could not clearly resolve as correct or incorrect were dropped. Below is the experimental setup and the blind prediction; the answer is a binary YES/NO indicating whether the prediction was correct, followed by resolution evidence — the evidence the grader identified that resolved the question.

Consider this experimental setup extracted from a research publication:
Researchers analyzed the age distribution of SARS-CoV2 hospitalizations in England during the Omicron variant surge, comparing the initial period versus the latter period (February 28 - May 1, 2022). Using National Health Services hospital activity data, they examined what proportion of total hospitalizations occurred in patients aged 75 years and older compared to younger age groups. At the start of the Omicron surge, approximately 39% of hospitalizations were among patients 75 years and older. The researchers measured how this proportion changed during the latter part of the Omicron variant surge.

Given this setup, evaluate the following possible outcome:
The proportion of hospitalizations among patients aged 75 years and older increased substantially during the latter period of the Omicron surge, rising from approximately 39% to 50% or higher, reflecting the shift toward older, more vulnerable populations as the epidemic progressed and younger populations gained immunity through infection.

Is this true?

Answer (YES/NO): YES